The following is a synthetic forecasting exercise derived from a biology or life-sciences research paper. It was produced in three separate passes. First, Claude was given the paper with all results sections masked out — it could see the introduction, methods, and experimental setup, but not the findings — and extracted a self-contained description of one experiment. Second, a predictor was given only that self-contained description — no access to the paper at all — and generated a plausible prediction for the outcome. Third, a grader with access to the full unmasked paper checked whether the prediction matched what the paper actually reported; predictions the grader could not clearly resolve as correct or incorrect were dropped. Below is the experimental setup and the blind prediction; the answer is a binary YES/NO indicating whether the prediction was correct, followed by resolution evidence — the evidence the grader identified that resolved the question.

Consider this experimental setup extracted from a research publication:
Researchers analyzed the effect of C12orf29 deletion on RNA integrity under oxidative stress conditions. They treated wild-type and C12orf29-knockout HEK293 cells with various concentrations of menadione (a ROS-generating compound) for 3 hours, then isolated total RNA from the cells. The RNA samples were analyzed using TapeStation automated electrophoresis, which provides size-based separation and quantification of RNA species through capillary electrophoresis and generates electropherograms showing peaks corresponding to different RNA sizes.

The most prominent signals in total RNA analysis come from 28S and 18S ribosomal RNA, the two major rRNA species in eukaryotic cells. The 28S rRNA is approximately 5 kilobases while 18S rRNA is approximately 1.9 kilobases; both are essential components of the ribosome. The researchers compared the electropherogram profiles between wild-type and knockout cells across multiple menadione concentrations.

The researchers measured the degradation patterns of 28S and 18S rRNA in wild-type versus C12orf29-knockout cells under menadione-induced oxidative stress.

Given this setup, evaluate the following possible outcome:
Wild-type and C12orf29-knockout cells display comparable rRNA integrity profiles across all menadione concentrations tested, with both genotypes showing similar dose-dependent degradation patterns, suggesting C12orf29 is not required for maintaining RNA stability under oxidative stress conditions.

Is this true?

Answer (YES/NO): NO